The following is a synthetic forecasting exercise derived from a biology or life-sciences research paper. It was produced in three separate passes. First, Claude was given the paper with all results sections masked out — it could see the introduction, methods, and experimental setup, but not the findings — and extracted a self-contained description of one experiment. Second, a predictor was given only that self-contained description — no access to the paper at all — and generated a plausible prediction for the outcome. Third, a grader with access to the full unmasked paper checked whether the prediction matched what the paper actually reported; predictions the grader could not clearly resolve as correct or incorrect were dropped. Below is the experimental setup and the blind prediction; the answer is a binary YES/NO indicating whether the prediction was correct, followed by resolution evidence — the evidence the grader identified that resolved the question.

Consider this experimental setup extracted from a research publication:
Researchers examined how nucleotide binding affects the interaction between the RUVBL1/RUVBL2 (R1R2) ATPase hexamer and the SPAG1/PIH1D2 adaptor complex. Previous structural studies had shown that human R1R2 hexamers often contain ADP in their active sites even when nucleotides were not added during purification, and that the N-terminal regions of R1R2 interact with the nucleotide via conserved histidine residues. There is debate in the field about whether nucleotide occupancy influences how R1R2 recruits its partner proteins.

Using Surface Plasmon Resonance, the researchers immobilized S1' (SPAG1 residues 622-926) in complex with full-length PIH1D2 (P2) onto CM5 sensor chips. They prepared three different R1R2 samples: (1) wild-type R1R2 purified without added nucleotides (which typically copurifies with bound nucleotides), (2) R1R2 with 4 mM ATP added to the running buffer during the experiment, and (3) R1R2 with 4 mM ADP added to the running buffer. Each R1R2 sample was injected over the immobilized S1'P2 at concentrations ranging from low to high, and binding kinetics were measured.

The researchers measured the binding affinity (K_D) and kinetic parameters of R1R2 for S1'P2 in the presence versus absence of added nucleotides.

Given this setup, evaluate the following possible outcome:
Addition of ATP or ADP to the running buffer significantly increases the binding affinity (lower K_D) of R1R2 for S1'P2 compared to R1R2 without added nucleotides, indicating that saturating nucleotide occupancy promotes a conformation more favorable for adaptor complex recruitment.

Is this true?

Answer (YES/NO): NO